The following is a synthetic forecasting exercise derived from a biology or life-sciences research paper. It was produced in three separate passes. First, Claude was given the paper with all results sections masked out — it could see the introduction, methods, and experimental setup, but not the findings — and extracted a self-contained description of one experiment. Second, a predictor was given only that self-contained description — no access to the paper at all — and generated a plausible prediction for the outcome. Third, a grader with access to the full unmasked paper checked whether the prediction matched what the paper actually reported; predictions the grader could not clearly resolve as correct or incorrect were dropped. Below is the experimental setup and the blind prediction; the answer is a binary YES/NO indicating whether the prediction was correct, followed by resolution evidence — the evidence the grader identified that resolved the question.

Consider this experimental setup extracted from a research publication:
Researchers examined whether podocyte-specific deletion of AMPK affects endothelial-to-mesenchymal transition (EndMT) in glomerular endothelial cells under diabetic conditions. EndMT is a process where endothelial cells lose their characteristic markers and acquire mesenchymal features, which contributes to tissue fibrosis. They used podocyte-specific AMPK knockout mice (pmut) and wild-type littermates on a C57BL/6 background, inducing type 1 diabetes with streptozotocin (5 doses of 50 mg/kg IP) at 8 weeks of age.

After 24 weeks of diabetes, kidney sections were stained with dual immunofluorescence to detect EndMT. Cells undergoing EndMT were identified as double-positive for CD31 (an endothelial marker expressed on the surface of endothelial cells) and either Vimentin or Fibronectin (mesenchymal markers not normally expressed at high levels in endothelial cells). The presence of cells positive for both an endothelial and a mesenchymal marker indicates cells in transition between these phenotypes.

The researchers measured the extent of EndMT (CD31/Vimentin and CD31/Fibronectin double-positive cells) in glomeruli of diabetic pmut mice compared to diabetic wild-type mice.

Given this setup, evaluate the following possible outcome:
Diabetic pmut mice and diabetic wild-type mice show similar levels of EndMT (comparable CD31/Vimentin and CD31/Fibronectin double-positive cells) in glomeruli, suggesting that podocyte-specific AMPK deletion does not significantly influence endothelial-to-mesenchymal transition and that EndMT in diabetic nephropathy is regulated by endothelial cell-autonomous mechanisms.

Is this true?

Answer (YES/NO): NO